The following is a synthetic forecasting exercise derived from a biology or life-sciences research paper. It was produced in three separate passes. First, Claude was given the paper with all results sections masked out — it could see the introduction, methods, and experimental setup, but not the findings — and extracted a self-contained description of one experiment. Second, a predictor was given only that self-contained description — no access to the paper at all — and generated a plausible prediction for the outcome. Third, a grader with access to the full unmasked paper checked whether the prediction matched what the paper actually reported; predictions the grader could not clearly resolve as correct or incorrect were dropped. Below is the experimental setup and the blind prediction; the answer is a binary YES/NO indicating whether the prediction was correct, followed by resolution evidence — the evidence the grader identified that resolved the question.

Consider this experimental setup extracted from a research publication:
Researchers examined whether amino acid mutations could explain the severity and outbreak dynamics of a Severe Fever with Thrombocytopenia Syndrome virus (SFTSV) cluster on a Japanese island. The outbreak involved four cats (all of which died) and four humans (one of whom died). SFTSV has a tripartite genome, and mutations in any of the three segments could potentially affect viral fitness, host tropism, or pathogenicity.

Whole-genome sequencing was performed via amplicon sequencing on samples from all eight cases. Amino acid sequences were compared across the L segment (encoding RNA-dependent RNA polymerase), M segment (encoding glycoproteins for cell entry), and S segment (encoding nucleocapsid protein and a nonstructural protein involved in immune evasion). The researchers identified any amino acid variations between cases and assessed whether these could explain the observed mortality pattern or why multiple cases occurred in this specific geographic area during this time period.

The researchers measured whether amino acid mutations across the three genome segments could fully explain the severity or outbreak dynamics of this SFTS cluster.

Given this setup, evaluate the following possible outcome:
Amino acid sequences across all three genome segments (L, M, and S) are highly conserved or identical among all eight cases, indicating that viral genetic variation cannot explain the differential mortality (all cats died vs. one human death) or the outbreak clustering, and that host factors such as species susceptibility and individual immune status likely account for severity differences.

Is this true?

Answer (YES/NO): NO